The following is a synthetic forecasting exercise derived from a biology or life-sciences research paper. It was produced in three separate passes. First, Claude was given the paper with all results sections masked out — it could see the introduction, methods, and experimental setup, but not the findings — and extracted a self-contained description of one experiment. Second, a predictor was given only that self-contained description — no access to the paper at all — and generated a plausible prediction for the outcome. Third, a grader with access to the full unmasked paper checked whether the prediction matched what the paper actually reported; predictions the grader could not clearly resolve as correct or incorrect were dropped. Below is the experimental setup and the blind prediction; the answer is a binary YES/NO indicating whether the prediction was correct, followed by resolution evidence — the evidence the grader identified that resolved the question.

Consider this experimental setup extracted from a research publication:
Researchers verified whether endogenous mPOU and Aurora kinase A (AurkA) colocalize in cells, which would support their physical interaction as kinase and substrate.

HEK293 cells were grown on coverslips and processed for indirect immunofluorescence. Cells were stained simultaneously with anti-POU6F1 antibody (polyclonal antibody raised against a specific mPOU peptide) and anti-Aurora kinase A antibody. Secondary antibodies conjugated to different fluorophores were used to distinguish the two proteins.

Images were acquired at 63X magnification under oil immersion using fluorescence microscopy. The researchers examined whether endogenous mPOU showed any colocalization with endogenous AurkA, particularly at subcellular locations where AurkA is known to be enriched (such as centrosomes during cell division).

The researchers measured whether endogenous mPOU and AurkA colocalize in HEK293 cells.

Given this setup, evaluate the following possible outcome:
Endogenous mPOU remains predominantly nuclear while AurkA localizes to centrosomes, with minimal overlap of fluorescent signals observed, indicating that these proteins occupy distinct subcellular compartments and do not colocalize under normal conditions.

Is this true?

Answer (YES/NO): NO